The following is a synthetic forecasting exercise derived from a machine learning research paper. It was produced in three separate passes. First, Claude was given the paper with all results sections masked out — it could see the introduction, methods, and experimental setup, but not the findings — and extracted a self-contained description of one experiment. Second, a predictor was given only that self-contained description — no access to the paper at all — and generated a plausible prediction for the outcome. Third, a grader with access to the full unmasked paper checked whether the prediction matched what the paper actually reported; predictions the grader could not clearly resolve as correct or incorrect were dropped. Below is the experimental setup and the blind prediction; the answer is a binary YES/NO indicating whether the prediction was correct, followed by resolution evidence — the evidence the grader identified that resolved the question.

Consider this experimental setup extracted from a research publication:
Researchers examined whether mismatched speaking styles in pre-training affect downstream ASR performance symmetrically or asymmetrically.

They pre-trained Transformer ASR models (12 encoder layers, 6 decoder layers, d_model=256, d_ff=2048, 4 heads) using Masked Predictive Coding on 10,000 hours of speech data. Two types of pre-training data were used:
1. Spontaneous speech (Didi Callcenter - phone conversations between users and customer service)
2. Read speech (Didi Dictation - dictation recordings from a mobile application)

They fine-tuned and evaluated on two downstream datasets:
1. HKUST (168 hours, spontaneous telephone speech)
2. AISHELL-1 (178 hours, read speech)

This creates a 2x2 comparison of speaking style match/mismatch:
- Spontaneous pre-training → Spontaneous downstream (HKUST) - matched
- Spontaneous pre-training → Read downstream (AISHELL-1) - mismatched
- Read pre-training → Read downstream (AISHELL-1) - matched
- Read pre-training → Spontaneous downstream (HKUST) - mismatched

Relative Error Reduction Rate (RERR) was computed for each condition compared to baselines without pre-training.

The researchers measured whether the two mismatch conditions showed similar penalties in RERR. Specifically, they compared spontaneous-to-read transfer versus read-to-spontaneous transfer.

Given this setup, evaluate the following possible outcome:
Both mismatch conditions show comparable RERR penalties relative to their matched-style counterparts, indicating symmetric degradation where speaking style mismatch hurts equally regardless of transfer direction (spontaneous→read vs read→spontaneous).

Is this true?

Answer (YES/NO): NO